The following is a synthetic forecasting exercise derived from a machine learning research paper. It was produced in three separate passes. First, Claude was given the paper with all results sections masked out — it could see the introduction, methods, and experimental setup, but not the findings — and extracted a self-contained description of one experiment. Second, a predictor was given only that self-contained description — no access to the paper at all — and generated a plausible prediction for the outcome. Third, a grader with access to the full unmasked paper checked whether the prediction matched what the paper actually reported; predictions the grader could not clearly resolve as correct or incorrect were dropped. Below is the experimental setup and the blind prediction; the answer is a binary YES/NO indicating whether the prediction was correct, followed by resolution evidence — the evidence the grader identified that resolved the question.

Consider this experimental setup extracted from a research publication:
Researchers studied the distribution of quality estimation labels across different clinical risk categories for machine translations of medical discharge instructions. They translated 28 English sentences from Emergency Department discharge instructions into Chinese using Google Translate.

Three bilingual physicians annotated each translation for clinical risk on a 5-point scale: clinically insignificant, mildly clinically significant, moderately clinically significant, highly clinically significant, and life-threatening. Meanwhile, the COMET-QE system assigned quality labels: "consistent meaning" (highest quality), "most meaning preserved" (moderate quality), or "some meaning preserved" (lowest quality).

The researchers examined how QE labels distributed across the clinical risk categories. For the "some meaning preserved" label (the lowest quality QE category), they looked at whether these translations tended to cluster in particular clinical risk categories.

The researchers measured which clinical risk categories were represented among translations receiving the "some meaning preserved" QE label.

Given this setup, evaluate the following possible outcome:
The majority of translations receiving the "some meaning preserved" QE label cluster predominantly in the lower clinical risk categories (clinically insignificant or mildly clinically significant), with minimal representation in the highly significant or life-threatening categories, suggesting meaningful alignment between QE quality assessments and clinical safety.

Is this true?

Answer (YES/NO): NO